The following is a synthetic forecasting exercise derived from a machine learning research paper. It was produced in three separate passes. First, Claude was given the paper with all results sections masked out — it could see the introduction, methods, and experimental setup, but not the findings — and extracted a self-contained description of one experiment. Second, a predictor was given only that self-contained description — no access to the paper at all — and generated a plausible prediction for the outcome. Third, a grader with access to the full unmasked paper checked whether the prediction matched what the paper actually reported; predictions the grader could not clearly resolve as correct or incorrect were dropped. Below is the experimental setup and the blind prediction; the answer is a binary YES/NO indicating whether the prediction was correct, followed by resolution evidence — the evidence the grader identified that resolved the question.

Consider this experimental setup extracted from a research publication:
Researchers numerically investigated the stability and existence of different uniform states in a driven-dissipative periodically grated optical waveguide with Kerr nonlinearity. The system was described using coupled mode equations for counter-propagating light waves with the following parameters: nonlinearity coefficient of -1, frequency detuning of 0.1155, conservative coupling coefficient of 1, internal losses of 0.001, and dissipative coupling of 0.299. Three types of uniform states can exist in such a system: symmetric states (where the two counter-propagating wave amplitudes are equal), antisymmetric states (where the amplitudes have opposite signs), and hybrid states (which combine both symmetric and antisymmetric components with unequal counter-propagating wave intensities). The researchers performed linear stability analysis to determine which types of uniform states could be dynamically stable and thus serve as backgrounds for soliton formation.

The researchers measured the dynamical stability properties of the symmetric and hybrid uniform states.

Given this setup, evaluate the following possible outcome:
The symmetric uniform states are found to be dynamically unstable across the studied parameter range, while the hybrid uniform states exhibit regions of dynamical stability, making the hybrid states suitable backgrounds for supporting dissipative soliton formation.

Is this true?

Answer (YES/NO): NO